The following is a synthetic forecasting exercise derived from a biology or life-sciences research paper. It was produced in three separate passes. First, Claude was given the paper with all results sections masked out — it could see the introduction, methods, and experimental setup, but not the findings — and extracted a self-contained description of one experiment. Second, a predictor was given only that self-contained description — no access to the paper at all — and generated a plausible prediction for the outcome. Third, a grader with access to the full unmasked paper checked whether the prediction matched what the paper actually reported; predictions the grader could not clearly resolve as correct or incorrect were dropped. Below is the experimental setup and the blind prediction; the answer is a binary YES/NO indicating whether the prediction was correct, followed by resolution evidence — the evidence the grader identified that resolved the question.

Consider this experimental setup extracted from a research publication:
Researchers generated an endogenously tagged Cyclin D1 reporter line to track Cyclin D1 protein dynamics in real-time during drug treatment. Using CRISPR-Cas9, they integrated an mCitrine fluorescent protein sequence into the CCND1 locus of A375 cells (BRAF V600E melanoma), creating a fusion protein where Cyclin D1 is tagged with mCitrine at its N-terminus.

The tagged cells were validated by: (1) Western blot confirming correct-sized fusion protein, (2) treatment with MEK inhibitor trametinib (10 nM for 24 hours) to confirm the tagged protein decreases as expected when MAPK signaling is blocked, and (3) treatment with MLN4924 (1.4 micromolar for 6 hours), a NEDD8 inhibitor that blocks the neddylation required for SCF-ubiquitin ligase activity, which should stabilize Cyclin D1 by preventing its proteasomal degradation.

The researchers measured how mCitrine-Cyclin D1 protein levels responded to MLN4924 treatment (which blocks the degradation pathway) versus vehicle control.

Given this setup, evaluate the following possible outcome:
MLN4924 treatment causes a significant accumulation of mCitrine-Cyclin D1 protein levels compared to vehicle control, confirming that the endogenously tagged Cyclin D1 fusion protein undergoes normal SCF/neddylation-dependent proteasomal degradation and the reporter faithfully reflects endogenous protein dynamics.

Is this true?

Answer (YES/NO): YES